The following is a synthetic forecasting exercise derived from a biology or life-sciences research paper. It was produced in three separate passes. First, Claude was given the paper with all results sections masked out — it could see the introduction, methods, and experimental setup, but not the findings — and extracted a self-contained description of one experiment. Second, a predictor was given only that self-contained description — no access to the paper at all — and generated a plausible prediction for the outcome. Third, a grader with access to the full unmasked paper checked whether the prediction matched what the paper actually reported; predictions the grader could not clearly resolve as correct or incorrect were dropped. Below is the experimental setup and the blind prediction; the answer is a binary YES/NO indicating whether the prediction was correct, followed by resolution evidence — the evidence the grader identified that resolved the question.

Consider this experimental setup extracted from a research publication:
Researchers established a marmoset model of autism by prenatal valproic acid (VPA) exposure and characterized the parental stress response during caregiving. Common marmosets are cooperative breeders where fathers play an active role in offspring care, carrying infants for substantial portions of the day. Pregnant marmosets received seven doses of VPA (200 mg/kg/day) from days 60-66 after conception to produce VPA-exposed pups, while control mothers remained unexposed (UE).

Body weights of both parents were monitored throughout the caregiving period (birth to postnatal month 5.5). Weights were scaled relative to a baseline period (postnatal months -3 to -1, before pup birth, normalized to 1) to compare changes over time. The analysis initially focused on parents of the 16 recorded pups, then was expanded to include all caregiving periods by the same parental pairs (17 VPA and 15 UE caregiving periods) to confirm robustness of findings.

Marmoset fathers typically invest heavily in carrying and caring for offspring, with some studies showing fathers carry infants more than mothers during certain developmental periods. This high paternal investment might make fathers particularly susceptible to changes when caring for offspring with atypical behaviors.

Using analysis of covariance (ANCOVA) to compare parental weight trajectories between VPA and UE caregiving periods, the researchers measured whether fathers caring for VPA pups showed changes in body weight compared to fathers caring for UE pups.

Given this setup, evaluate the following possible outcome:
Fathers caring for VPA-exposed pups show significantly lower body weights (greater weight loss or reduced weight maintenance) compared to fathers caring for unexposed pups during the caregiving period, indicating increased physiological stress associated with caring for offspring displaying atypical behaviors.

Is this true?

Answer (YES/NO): YES